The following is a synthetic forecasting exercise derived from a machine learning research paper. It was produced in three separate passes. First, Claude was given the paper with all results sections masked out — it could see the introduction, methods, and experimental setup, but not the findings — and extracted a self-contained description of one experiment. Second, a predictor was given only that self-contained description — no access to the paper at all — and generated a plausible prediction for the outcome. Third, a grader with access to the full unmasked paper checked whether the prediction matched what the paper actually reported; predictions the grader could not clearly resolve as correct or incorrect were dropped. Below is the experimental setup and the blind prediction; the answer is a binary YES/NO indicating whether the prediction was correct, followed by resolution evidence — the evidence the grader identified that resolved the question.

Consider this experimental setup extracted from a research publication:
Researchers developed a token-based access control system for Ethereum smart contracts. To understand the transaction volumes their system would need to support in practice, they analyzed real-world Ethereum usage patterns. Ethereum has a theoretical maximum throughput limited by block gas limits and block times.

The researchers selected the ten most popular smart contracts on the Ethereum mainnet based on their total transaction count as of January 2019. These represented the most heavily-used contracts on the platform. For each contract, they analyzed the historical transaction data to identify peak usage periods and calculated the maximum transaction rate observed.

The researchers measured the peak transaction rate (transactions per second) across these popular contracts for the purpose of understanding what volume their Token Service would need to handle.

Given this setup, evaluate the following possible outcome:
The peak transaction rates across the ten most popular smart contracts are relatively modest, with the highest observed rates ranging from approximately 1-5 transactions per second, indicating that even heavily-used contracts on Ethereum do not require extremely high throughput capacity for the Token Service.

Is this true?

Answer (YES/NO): NO